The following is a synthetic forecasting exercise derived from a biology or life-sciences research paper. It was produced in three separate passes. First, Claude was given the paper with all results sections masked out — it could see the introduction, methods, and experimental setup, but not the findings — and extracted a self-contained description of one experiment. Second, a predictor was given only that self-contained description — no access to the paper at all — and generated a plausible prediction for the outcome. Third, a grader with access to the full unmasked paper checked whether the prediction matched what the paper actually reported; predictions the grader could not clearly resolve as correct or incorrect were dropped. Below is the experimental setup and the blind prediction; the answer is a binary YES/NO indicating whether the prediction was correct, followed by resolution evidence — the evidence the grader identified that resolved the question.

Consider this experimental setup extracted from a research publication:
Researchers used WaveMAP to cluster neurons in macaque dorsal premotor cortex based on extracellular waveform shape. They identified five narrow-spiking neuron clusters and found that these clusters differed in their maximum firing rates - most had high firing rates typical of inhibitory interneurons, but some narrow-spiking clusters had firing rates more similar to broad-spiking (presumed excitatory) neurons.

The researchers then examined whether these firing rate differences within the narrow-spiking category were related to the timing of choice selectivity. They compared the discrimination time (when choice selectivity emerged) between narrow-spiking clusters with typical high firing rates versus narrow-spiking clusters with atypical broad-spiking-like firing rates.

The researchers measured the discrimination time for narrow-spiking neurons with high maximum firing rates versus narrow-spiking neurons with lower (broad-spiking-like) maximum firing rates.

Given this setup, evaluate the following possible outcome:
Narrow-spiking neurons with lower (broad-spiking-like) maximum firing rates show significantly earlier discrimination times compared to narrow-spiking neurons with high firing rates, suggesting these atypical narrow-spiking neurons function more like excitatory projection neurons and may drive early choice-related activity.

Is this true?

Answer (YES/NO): NO